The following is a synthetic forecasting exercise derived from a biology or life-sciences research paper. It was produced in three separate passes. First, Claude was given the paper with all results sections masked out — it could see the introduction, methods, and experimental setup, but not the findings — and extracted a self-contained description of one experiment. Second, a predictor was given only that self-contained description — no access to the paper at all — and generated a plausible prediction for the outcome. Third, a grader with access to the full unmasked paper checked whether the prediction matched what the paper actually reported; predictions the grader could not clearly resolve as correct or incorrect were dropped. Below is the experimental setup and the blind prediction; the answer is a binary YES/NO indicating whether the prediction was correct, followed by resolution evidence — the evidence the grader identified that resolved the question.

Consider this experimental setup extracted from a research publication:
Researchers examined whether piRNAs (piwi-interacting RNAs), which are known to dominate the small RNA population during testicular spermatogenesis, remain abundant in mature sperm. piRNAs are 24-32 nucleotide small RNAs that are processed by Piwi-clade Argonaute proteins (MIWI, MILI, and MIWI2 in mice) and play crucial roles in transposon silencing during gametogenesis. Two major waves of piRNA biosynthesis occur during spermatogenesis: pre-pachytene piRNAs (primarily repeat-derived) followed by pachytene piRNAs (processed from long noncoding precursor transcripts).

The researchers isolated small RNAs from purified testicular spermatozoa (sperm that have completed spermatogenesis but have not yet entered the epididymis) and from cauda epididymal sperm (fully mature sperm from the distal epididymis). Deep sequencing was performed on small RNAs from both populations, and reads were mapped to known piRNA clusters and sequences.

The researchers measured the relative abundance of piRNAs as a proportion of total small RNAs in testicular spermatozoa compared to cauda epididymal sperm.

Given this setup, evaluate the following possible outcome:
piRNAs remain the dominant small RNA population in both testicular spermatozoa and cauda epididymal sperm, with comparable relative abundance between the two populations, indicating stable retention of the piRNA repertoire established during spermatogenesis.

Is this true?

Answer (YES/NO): NO